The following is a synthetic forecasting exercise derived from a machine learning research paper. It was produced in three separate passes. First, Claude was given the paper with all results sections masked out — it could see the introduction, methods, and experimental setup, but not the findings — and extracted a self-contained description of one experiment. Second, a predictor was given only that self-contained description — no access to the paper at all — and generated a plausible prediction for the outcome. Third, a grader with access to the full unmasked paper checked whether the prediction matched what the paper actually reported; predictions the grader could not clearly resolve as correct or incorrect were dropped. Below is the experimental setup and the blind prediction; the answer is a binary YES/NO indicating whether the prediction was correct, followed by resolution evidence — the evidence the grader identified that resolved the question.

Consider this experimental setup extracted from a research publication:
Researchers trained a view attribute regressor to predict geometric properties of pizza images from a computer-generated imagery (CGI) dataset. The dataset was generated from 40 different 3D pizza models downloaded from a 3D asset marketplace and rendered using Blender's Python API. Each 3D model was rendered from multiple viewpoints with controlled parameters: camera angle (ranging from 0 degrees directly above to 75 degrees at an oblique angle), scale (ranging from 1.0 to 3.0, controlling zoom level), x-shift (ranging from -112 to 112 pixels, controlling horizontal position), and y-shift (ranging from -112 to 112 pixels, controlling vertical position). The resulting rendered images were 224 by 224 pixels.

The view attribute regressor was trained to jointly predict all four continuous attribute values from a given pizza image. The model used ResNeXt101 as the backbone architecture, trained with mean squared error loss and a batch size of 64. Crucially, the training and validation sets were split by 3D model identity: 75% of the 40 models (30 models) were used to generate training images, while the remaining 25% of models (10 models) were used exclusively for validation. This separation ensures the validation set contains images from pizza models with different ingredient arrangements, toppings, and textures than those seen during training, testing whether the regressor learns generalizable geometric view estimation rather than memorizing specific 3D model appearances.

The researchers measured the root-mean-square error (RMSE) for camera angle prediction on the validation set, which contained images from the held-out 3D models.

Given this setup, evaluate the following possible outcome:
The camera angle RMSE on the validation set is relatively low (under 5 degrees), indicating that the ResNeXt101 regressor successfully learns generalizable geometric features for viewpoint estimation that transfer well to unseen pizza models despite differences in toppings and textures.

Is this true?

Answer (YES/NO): YES